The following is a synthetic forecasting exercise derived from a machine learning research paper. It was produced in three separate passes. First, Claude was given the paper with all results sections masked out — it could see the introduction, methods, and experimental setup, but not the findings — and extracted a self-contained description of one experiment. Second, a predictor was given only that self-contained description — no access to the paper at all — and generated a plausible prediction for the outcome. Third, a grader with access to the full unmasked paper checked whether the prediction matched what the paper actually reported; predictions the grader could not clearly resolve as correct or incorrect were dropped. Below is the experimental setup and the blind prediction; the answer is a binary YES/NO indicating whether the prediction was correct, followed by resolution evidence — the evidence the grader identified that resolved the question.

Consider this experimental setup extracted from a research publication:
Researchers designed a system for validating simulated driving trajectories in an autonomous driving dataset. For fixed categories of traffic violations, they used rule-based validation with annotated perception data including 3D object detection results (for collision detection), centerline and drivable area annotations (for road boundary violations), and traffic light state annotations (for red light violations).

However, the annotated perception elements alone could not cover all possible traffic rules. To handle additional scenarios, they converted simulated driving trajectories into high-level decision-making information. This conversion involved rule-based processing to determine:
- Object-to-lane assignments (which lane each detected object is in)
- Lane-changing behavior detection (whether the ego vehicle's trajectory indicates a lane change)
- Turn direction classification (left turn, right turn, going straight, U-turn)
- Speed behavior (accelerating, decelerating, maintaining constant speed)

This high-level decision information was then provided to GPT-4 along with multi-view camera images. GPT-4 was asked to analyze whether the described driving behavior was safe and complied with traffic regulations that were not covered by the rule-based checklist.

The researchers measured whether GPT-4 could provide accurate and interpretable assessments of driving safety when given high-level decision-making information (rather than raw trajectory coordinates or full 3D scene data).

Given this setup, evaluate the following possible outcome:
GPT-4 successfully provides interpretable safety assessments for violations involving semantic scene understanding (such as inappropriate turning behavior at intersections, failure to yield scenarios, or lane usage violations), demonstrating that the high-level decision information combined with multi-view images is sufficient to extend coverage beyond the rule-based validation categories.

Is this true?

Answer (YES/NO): YES